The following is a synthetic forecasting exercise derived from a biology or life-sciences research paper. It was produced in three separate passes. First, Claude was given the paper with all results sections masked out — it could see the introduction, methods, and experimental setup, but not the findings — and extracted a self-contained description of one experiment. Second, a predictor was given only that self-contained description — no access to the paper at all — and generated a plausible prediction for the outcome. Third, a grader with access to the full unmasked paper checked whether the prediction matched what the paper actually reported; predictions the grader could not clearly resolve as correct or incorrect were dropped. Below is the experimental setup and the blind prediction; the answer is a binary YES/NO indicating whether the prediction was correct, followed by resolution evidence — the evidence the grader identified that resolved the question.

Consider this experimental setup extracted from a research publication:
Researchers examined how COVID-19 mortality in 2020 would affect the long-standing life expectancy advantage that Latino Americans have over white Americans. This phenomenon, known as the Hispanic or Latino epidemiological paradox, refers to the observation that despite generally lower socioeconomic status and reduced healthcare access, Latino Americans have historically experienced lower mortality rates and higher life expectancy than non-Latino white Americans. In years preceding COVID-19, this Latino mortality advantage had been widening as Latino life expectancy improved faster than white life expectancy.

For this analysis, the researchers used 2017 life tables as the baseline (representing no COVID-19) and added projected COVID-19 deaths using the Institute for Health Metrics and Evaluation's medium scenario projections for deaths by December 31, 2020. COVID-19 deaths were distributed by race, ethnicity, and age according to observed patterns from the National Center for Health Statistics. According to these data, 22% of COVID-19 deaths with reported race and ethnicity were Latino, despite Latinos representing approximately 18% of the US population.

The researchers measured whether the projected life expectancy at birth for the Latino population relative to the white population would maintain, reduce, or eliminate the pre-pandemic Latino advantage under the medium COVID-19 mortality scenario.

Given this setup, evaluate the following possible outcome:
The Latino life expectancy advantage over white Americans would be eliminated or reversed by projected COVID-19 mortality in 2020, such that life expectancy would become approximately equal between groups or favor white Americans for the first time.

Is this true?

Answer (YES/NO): NO